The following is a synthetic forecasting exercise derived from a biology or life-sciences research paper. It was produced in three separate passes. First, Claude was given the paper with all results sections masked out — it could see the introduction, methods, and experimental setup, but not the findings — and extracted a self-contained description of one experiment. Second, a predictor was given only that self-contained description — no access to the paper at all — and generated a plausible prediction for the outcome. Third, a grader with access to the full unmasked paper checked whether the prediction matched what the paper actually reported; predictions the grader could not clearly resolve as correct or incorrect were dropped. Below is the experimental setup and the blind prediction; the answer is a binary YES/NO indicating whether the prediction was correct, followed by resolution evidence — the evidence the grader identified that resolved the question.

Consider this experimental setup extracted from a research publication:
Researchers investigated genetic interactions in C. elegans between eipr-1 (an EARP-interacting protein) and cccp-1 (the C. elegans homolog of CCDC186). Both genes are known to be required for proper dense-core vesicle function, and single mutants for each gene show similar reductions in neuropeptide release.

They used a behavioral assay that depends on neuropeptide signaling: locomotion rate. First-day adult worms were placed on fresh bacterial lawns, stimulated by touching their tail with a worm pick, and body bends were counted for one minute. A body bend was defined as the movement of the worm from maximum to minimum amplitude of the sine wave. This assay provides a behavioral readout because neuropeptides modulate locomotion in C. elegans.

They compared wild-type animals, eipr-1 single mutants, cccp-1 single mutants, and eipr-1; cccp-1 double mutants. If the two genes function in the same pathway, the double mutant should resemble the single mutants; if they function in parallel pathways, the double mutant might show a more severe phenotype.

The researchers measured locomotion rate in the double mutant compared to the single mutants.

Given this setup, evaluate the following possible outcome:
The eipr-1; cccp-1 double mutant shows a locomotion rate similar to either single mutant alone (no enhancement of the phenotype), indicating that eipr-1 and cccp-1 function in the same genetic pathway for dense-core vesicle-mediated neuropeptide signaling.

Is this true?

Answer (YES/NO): YES